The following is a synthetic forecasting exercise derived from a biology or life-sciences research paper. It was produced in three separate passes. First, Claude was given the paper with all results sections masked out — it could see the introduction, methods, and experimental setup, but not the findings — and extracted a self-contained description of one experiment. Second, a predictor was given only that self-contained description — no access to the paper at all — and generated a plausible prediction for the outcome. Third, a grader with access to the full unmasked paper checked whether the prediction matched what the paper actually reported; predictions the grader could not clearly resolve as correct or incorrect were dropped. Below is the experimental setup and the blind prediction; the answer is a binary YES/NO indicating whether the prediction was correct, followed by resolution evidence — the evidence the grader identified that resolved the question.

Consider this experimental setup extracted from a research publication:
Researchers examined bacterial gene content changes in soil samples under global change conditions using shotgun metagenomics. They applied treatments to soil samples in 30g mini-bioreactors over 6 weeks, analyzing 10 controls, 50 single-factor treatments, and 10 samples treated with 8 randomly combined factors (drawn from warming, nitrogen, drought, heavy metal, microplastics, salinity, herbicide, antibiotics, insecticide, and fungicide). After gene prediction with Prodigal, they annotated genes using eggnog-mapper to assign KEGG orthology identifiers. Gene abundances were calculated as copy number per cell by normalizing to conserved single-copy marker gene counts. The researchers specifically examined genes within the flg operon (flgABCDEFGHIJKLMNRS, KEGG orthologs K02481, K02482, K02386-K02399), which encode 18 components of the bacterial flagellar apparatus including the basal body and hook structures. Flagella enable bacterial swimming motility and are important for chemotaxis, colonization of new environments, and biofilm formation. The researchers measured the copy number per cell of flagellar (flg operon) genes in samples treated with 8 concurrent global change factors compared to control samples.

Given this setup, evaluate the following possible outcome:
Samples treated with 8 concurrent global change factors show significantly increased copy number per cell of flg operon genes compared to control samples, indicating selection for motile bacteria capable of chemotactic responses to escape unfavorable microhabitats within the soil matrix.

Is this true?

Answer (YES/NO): NO